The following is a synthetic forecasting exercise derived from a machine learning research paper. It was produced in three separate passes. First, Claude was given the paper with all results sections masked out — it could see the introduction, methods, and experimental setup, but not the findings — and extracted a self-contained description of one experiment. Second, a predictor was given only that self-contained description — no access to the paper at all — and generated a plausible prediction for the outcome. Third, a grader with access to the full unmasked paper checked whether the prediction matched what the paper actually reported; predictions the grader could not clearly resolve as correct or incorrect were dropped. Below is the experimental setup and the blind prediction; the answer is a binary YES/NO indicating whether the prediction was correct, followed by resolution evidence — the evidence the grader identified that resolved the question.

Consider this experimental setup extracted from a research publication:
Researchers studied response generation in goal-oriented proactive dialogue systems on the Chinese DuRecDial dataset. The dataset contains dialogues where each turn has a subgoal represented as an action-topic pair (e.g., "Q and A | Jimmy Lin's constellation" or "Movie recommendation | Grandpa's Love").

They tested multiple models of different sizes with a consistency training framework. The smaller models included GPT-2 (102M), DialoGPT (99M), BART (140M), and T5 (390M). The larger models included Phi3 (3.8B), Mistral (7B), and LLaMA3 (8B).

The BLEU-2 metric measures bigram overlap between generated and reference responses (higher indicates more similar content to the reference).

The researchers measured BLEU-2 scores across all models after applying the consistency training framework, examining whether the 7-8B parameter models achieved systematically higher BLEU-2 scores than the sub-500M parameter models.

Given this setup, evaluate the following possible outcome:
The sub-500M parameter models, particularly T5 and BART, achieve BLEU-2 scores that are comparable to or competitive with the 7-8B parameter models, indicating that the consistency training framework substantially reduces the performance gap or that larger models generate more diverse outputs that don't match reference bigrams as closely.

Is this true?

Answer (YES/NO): NO